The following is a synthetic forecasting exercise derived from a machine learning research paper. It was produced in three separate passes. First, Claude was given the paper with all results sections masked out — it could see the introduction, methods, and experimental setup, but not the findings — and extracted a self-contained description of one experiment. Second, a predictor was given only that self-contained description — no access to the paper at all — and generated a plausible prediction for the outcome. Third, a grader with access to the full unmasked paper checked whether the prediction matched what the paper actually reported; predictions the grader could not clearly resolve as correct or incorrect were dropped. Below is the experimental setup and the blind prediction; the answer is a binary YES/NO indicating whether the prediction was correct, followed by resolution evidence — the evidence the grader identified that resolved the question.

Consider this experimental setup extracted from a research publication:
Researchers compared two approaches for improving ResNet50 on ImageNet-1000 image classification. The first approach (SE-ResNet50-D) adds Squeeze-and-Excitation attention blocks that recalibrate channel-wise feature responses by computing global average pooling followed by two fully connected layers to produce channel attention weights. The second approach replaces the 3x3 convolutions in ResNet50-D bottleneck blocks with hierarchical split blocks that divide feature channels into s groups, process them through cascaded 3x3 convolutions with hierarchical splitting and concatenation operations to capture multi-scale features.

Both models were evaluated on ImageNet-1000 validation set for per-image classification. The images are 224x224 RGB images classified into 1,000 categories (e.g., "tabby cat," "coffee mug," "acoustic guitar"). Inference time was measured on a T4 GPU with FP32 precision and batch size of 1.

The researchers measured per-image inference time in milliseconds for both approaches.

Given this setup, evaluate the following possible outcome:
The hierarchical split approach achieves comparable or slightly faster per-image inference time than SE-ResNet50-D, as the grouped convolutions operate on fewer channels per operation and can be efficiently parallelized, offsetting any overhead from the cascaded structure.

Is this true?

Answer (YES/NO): NO